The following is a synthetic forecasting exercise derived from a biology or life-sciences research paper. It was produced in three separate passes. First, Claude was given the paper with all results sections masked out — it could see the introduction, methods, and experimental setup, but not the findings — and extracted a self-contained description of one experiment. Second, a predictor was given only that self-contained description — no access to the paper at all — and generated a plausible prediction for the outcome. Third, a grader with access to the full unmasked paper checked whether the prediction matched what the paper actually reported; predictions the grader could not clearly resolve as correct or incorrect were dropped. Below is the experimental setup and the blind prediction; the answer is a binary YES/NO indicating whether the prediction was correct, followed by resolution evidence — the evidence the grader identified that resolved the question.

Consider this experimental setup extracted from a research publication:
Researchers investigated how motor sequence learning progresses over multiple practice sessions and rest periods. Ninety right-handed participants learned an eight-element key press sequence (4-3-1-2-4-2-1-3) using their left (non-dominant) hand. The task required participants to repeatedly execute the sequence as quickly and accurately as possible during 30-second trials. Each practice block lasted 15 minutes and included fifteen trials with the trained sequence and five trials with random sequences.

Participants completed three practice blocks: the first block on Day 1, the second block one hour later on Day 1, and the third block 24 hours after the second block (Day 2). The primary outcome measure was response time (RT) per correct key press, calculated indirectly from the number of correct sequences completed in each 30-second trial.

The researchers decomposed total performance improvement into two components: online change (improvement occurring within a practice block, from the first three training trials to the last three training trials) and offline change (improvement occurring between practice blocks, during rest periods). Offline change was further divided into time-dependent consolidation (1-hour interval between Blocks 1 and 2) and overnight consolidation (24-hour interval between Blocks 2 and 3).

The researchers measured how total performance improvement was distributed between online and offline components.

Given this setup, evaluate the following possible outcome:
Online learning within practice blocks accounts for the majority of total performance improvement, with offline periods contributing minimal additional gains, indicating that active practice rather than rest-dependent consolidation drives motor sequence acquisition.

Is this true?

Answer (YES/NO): NO